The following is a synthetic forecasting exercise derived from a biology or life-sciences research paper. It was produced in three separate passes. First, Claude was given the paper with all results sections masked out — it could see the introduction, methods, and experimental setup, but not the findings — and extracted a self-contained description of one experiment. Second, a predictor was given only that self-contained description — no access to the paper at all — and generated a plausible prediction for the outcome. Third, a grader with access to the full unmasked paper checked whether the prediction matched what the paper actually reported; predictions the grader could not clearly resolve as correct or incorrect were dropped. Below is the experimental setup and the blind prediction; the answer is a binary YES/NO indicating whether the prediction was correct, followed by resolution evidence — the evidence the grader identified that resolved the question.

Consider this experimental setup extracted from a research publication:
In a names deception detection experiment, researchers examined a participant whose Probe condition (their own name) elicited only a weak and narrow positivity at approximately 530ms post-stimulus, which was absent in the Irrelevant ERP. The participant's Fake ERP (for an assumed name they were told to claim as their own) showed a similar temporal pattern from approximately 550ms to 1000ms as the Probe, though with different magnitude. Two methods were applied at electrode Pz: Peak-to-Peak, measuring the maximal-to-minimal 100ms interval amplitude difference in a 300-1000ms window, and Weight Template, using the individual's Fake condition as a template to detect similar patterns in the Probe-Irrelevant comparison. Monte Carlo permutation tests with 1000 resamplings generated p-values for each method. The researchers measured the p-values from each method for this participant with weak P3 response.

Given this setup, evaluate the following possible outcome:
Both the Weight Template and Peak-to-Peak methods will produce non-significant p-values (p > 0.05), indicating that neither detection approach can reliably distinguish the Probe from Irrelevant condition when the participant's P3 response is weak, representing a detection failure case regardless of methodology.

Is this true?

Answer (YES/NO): NO